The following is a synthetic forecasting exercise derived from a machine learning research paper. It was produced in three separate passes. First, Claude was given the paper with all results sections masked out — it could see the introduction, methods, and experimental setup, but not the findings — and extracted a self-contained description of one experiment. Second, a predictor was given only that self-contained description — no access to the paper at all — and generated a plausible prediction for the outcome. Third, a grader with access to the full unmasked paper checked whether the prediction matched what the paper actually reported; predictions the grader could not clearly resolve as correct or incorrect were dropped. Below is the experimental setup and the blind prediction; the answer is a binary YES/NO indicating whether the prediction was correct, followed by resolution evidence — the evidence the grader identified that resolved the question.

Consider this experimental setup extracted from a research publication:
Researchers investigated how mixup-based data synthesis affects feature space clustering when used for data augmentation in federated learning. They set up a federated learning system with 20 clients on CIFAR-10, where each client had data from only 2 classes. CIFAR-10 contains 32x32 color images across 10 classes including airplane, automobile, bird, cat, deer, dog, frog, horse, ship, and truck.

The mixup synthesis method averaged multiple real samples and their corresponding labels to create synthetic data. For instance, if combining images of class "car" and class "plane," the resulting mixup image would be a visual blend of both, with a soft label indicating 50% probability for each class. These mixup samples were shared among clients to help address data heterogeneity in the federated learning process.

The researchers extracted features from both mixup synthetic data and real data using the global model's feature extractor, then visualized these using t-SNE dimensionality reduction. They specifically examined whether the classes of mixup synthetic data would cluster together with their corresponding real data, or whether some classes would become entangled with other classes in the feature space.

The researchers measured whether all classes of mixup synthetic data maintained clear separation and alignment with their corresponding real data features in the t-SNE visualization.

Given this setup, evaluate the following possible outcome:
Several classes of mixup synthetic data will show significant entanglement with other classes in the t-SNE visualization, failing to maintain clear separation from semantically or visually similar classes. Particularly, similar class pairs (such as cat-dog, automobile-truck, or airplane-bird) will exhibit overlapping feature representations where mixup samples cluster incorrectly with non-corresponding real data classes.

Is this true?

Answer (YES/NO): YES